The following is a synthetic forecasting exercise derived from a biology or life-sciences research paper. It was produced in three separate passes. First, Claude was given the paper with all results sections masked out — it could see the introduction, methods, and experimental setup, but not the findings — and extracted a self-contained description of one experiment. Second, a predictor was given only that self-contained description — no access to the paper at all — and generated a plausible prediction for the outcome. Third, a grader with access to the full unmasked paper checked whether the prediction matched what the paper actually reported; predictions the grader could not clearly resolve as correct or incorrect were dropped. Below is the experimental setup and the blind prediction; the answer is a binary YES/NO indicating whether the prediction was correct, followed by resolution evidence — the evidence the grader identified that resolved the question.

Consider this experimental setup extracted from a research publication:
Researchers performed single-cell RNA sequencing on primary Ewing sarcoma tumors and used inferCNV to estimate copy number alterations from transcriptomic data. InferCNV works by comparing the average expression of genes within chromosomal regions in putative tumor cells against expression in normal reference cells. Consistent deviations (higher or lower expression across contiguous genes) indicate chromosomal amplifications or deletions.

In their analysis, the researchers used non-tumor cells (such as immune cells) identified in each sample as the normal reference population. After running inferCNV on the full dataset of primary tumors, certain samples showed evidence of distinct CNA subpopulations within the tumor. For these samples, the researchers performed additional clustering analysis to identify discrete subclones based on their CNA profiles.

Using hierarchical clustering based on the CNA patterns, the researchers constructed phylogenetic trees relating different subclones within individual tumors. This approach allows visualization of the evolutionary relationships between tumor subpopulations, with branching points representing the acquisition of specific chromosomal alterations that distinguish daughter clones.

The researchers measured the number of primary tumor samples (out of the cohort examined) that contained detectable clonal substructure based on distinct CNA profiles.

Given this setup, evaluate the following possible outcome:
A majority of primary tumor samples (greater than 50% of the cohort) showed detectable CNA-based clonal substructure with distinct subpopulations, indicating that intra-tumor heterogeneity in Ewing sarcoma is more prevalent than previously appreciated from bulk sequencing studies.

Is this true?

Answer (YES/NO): NO